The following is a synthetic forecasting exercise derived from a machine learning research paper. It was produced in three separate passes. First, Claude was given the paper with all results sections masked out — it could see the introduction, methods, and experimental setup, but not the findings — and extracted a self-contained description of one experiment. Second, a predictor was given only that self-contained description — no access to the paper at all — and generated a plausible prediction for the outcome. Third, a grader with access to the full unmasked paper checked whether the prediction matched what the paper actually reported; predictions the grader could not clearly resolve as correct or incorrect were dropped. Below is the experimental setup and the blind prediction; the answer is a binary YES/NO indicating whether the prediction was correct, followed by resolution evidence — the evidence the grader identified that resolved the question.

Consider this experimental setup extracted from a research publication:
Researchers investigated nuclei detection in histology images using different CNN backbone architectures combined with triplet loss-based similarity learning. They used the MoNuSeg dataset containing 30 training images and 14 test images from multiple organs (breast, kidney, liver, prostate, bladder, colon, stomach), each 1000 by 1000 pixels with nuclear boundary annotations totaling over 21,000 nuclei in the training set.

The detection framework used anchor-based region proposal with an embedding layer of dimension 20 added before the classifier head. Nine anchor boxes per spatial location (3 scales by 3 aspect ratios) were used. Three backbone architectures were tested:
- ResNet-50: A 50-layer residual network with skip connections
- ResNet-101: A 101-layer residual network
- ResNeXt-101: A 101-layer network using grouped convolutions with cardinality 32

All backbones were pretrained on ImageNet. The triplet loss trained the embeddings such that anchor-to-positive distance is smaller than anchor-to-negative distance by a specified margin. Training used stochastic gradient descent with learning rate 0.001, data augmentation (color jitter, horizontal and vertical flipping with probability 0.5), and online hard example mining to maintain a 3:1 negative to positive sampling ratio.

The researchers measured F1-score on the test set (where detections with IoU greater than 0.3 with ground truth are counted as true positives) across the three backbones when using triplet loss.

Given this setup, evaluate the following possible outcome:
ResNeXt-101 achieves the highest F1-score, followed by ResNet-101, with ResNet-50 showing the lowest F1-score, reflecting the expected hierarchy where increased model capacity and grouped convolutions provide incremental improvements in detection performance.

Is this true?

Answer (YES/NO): YES